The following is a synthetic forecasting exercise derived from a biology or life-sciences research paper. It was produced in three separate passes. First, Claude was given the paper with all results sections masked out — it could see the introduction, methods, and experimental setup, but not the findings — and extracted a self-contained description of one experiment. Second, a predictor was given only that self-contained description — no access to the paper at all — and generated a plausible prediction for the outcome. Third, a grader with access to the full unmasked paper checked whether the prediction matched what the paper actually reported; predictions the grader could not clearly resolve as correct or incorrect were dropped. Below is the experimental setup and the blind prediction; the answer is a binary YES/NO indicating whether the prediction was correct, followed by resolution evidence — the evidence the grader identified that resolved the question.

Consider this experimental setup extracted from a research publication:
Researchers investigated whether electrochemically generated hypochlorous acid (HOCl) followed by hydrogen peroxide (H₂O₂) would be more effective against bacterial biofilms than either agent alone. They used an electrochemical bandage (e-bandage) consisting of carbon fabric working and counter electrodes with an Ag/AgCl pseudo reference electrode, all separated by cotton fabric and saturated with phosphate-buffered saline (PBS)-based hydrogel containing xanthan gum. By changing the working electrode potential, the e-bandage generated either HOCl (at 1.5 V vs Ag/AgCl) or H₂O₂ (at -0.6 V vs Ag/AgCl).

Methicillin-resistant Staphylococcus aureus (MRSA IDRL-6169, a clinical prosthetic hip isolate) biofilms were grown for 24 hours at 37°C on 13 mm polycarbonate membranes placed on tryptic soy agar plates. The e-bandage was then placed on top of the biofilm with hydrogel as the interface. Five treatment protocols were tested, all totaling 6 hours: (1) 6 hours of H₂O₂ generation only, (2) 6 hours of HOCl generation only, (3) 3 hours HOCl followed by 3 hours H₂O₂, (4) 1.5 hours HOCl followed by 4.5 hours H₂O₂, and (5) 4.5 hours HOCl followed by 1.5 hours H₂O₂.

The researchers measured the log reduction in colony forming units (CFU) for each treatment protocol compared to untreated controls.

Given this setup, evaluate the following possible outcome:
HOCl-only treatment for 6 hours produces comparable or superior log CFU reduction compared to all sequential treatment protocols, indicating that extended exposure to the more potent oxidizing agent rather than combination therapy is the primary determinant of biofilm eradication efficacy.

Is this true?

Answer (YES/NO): YES